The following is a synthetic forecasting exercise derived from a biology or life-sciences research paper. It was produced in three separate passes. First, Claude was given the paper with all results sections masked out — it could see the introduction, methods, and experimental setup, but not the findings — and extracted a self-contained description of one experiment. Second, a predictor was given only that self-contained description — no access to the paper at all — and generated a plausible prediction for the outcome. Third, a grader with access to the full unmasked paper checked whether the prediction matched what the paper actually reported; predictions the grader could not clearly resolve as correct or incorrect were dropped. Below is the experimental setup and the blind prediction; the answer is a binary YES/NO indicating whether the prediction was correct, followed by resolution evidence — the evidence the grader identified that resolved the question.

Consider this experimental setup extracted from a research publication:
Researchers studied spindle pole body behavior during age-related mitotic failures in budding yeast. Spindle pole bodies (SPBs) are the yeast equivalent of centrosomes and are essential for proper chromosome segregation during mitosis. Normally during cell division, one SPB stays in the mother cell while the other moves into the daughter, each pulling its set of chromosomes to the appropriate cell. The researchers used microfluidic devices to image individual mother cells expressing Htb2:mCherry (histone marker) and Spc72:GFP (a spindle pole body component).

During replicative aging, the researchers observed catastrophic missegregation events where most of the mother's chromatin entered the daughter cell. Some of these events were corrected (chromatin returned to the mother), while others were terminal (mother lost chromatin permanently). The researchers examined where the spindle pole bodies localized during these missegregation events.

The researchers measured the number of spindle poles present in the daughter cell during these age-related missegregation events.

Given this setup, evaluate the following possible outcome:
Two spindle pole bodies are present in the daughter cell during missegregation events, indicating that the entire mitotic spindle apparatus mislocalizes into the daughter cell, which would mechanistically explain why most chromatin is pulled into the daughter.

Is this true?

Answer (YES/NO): YES